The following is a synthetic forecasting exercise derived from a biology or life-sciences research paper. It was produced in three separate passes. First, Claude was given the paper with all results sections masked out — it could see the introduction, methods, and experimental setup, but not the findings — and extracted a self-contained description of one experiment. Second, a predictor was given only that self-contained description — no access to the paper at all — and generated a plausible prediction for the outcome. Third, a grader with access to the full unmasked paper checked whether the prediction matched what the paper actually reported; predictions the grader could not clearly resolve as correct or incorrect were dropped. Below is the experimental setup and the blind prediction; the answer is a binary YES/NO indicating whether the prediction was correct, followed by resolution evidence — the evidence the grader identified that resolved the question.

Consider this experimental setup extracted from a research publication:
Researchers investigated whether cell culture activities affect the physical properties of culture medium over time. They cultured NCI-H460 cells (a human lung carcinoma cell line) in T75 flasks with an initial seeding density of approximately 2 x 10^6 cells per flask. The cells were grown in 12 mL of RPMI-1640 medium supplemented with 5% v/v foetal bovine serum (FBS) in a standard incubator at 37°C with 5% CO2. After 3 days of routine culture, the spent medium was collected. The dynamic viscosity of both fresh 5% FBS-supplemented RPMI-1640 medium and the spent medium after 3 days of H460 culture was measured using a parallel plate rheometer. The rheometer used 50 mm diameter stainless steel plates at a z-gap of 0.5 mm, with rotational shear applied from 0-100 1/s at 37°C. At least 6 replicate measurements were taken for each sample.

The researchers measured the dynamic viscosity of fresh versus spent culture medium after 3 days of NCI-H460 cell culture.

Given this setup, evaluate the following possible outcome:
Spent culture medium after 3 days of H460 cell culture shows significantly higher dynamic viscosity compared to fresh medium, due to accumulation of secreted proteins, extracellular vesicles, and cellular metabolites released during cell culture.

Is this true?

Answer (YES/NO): YES